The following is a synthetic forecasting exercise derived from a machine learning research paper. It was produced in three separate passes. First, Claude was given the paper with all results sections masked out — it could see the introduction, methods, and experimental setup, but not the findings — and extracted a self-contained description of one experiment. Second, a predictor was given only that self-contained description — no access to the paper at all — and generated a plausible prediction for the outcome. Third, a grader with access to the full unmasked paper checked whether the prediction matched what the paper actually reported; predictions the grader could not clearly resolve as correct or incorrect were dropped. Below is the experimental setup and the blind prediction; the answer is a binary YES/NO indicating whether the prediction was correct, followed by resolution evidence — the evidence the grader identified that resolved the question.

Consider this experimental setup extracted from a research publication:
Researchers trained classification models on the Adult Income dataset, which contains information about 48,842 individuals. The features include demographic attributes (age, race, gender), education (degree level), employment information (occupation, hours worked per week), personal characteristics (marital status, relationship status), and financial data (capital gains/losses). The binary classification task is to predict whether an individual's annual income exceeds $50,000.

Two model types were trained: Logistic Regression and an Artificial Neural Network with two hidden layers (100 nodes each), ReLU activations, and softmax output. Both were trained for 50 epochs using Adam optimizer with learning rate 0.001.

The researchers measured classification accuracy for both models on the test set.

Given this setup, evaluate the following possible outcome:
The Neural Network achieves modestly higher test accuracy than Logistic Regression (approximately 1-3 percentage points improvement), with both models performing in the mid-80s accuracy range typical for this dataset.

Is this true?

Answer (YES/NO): YES